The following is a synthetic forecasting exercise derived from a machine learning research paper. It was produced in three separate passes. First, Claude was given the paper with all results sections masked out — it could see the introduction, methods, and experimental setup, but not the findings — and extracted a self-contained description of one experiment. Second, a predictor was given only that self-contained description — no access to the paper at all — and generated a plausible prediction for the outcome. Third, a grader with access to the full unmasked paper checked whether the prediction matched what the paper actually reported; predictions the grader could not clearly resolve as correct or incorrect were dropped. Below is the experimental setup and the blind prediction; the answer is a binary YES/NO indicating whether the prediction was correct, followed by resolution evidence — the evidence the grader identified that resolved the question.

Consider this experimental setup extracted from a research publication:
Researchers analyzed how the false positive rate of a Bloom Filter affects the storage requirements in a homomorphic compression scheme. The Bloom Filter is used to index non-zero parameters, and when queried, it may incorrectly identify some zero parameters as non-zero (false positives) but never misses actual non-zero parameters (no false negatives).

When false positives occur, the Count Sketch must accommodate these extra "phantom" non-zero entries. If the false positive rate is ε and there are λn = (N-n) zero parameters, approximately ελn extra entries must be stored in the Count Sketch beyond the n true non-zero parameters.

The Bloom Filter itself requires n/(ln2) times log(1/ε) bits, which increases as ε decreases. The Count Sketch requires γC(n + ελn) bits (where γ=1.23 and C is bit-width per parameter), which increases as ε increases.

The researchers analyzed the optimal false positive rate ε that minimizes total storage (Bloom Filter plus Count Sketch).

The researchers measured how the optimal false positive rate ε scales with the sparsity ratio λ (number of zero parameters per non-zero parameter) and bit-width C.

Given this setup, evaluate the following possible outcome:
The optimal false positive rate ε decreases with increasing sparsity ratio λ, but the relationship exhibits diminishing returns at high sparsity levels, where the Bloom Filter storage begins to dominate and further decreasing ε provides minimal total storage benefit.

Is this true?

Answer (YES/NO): NO